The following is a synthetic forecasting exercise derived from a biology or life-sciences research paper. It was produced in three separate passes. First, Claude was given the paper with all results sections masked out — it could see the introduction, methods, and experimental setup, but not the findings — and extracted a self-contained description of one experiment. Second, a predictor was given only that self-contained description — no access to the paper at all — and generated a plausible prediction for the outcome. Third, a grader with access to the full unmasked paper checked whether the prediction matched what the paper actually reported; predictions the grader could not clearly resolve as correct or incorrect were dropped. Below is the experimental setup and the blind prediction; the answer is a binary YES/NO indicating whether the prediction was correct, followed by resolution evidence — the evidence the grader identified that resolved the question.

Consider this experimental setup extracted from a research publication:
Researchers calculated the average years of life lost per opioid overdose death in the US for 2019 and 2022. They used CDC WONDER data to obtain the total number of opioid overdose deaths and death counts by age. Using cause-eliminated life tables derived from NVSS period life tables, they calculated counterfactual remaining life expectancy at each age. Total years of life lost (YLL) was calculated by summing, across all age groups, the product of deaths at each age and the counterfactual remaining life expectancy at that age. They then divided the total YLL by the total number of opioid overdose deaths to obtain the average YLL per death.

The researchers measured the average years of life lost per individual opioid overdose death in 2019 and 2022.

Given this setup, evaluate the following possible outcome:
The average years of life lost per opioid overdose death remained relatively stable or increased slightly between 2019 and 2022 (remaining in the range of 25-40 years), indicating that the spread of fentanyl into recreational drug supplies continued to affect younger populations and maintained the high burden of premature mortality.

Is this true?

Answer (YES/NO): YES